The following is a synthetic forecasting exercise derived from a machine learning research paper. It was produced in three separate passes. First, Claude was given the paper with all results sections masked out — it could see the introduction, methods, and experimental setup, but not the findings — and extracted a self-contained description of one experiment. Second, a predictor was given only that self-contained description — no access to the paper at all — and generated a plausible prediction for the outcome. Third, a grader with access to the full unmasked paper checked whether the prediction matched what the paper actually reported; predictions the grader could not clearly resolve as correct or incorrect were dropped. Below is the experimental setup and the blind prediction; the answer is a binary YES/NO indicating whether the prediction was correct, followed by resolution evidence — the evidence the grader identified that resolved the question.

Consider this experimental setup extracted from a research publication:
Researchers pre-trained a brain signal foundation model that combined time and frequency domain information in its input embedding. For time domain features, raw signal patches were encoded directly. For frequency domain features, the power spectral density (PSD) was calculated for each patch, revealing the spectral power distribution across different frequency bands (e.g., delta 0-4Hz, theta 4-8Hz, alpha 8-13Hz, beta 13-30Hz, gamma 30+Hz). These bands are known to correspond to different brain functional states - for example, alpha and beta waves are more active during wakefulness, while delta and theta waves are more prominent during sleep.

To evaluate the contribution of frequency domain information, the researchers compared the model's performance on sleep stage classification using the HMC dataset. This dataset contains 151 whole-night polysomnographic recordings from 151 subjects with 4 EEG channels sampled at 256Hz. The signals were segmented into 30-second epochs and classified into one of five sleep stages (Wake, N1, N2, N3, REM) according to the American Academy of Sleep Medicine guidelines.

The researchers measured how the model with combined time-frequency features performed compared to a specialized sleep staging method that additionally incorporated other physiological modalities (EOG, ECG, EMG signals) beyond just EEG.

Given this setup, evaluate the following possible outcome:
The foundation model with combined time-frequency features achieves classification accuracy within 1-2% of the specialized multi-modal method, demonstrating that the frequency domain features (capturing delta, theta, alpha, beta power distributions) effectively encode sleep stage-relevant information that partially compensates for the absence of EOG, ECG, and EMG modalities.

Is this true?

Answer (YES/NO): NO